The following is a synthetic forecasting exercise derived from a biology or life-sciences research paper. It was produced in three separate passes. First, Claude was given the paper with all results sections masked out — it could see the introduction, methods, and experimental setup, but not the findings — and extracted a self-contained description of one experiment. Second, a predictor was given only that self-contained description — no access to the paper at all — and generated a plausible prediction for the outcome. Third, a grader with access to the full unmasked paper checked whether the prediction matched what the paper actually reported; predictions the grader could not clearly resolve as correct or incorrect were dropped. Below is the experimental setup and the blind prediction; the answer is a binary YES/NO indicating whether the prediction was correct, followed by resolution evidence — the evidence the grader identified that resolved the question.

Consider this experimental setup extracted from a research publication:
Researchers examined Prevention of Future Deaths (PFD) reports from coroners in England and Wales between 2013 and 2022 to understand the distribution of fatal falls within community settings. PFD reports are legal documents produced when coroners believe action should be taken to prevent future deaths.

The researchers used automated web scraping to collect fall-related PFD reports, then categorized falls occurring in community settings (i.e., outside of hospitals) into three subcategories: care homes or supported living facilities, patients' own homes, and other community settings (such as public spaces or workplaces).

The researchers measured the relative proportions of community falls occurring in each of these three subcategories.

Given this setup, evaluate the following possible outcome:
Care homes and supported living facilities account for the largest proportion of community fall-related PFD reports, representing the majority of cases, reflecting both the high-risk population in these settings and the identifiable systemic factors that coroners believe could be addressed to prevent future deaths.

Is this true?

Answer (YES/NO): NO